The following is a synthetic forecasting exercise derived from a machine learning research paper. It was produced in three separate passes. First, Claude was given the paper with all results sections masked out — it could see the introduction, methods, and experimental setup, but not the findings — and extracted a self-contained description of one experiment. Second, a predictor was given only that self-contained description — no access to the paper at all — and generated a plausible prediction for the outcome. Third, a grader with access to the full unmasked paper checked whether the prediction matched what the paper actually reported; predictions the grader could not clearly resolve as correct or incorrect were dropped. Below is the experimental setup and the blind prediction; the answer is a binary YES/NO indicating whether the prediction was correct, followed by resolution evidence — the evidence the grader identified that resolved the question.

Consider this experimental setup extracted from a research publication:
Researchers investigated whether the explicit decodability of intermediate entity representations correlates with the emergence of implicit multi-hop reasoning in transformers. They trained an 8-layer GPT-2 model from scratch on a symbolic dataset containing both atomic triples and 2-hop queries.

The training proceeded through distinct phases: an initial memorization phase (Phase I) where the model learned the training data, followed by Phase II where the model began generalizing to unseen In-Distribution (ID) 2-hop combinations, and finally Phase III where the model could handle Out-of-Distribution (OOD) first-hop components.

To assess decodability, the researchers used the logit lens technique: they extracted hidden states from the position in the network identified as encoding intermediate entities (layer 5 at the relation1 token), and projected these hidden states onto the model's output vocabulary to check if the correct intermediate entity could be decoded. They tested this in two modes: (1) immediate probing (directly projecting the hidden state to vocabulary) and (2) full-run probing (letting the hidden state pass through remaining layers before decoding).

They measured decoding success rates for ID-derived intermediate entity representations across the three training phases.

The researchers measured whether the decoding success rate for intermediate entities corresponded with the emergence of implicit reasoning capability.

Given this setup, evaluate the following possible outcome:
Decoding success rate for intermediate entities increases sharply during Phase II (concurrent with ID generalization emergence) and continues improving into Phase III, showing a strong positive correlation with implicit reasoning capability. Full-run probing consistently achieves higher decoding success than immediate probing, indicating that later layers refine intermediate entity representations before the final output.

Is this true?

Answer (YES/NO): NO